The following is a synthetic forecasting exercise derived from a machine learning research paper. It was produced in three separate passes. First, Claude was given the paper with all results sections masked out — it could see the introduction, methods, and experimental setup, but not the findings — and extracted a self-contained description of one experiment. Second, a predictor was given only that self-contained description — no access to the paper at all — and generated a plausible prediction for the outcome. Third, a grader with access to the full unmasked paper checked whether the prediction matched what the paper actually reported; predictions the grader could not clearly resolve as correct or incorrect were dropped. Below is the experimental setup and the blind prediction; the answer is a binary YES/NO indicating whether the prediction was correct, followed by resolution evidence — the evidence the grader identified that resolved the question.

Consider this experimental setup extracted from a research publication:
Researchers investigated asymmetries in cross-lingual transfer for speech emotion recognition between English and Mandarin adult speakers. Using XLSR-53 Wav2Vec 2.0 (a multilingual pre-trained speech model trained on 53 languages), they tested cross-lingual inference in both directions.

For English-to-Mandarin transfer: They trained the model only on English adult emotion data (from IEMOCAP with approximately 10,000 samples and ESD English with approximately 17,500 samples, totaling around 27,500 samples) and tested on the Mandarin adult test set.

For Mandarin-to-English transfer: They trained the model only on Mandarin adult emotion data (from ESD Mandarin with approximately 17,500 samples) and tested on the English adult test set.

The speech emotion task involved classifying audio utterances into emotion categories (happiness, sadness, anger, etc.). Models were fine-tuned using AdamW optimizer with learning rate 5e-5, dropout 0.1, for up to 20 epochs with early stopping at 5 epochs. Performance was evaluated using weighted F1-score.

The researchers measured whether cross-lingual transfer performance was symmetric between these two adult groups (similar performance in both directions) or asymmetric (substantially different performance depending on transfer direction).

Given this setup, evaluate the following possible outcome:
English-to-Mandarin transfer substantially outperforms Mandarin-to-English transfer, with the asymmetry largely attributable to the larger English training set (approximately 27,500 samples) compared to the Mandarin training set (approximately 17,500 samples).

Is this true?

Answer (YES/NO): NO